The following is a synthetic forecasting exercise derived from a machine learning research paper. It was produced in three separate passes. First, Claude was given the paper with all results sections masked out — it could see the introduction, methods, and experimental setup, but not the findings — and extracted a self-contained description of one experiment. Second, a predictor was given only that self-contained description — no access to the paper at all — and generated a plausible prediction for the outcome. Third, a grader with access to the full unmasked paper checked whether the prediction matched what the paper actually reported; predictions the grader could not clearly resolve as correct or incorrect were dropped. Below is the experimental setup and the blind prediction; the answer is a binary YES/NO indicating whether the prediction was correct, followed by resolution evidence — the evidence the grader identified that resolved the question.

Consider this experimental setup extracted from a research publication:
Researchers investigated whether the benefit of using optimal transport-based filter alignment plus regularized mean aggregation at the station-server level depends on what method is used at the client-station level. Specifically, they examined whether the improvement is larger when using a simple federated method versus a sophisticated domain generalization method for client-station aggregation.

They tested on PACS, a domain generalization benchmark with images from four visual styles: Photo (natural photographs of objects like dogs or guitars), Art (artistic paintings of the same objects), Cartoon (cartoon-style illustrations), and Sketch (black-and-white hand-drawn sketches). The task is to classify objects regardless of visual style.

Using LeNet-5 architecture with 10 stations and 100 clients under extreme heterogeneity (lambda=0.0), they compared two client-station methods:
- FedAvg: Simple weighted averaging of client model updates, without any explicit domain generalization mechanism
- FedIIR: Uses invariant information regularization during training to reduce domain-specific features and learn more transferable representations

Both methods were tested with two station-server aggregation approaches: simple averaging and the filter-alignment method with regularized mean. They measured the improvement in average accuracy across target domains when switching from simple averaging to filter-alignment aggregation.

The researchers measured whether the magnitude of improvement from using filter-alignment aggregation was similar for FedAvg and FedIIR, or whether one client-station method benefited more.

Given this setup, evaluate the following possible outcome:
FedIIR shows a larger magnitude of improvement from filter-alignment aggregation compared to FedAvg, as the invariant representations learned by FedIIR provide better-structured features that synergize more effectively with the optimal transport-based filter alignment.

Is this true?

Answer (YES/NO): YES